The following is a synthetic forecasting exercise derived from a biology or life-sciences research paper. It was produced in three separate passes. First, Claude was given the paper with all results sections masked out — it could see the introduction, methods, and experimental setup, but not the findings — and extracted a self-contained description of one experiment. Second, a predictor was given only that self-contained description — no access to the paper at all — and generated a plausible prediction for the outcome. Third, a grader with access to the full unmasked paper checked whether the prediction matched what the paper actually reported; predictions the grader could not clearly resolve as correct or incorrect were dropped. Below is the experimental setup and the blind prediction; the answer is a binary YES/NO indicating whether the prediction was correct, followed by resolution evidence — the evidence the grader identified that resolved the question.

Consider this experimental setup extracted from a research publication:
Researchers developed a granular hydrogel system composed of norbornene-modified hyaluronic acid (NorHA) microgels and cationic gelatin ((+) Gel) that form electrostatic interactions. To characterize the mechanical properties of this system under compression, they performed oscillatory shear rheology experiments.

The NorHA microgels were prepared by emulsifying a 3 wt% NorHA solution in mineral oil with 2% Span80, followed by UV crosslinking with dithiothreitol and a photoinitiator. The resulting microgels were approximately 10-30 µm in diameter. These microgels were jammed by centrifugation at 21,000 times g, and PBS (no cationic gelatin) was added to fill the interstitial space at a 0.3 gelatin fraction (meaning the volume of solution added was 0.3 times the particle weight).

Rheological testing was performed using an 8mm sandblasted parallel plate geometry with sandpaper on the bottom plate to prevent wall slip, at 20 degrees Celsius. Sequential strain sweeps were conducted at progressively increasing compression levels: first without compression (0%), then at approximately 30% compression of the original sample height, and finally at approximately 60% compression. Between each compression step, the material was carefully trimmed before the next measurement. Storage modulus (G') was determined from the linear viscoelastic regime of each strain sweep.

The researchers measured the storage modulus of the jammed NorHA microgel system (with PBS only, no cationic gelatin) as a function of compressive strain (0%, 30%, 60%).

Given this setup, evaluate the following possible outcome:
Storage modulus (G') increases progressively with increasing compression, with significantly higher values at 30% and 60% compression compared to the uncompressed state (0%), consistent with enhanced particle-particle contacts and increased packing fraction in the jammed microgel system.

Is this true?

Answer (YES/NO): NO